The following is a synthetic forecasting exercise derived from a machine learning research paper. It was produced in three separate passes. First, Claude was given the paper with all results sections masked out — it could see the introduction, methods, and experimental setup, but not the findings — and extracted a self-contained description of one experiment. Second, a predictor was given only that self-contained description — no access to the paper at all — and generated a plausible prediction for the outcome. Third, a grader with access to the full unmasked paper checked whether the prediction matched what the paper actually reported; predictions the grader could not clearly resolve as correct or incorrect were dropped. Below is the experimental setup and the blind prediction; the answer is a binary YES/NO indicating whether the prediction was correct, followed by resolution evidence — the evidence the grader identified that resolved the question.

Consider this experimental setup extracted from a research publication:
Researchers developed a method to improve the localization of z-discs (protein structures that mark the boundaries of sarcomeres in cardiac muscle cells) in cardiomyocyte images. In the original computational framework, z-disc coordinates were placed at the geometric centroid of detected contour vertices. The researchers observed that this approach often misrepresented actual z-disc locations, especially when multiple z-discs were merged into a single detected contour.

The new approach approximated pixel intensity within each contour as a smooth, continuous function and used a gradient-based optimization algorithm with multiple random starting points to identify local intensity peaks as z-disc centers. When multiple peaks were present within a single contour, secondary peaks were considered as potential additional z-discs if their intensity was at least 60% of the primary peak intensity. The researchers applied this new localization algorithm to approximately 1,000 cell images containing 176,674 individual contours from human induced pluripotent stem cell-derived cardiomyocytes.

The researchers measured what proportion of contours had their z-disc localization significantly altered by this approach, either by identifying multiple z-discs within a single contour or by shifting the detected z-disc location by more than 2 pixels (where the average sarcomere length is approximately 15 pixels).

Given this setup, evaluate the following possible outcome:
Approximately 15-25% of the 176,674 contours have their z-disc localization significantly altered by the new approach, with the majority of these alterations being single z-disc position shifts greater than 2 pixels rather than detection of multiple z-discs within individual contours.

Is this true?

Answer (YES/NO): NO